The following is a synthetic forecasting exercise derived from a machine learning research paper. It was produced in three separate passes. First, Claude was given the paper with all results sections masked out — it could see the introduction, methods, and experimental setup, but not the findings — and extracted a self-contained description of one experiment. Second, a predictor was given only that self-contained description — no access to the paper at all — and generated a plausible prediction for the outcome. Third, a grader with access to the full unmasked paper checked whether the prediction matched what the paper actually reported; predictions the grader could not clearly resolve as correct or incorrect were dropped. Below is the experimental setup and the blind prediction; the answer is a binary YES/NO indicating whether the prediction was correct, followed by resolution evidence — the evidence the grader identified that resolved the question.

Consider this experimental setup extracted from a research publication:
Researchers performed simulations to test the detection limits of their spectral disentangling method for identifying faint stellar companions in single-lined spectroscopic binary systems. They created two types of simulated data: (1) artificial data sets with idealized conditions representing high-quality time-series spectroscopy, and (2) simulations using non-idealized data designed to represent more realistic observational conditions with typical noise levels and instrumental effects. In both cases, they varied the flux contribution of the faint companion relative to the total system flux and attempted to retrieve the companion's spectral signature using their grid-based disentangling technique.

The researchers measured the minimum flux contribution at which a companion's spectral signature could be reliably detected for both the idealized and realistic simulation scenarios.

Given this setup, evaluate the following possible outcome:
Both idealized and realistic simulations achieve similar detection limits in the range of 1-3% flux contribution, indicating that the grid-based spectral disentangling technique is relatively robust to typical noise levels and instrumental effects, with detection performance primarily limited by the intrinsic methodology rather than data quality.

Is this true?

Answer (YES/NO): NO